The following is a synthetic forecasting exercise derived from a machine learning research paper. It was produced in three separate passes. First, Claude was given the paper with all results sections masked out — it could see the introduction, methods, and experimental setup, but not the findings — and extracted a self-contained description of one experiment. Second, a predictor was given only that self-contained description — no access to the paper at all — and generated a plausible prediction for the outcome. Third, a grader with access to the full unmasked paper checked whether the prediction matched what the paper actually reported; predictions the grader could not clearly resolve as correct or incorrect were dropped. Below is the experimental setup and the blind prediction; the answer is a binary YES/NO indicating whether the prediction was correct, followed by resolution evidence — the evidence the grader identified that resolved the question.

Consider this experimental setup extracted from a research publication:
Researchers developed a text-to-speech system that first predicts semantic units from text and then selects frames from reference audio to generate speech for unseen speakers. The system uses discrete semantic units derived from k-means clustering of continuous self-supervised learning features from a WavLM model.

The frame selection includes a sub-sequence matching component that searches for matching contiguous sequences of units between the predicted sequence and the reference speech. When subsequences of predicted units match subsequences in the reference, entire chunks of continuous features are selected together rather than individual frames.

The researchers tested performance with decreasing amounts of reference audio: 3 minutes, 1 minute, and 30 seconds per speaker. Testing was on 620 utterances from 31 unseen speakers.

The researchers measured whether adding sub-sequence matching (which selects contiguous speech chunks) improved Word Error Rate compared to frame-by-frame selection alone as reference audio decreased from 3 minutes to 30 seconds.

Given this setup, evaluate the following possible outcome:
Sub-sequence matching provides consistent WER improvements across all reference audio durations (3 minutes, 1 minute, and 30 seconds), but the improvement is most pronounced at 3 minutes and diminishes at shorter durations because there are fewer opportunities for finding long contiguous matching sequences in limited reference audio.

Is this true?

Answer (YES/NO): NO